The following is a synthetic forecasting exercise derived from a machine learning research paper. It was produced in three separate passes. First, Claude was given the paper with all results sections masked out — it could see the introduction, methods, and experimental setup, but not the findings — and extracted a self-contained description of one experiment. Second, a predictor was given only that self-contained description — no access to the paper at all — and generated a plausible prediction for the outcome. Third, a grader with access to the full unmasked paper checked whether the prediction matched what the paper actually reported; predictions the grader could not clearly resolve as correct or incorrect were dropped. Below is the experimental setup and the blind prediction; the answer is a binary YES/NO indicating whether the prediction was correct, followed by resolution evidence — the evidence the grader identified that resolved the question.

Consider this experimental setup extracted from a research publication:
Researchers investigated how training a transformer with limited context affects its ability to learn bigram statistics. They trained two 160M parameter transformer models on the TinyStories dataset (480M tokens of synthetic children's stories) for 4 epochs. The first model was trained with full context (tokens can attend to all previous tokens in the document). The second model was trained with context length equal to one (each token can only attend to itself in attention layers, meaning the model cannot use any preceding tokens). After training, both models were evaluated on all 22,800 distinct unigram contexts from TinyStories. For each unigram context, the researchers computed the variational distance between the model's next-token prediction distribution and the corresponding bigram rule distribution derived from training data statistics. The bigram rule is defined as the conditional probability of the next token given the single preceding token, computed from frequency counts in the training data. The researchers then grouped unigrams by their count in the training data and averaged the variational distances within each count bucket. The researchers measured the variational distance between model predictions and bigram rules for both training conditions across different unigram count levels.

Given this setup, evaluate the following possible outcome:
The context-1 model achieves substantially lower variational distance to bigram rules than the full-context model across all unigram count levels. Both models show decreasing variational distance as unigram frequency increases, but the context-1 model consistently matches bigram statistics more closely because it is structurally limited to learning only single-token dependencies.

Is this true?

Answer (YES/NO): YES